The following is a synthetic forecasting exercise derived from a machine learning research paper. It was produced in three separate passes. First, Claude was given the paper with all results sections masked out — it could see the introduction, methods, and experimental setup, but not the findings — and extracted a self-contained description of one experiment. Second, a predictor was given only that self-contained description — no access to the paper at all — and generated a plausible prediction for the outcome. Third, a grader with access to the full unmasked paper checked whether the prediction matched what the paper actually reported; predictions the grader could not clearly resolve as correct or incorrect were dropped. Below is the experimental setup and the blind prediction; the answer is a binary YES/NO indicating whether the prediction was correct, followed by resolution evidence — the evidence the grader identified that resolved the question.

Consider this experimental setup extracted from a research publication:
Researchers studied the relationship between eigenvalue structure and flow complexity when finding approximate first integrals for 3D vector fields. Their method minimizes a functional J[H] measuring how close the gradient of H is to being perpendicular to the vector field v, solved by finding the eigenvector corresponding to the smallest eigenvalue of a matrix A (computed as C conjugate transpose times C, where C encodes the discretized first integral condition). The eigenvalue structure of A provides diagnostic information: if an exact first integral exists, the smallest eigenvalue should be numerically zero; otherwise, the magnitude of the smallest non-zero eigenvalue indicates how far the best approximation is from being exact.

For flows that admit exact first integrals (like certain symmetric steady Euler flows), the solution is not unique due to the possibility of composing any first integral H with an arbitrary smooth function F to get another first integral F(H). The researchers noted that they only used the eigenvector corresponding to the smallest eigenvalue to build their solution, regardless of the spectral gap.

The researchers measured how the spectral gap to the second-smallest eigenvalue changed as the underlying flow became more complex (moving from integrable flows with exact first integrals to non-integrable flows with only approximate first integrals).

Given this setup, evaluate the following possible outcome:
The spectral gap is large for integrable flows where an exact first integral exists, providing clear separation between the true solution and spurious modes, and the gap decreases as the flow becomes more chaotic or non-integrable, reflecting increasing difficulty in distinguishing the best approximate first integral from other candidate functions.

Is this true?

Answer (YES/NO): NO